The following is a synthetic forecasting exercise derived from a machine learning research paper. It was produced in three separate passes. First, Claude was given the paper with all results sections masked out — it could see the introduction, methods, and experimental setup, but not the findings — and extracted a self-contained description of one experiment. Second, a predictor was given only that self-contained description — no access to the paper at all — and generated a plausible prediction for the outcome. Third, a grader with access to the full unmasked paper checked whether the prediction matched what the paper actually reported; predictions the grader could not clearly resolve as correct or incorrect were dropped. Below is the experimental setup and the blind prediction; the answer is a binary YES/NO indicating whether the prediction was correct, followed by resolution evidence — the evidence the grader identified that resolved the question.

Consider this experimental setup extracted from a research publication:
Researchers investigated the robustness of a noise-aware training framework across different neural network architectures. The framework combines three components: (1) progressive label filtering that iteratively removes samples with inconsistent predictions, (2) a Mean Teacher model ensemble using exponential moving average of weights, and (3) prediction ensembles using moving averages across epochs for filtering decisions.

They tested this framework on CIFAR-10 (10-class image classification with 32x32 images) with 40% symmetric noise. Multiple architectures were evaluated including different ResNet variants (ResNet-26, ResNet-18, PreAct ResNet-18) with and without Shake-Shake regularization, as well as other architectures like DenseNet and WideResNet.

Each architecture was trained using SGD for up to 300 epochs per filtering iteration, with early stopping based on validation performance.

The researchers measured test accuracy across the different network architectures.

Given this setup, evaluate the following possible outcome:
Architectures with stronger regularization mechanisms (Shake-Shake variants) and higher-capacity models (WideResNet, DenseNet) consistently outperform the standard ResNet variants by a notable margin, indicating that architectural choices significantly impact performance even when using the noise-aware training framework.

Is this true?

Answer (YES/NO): NO